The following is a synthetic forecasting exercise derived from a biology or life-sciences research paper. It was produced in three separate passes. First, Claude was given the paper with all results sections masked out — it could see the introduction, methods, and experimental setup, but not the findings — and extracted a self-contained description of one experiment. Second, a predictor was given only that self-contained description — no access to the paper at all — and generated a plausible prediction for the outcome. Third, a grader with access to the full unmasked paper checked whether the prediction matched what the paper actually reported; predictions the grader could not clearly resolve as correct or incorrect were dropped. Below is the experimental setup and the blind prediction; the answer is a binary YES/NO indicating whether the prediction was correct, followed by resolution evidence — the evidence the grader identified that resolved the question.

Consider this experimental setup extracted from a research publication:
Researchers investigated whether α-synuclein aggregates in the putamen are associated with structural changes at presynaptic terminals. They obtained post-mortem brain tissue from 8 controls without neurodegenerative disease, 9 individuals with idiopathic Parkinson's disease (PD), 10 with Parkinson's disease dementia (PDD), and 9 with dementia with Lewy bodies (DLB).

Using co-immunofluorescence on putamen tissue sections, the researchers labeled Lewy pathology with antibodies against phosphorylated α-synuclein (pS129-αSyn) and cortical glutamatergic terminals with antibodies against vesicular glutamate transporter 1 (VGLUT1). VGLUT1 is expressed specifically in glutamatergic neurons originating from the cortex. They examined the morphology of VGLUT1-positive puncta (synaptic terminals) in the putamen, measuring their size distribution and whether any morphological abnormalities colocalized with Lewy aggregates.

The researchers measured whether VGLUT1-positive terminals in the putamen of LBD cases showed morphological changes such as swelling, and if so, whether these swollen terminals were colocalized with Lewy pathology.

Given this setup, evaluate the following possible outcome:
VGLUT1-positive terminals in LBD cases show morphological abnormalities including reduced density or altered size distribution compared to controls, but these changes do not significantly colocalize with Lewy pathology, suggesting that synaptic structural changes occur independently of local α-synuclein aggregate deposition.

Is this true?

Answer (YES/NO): NO